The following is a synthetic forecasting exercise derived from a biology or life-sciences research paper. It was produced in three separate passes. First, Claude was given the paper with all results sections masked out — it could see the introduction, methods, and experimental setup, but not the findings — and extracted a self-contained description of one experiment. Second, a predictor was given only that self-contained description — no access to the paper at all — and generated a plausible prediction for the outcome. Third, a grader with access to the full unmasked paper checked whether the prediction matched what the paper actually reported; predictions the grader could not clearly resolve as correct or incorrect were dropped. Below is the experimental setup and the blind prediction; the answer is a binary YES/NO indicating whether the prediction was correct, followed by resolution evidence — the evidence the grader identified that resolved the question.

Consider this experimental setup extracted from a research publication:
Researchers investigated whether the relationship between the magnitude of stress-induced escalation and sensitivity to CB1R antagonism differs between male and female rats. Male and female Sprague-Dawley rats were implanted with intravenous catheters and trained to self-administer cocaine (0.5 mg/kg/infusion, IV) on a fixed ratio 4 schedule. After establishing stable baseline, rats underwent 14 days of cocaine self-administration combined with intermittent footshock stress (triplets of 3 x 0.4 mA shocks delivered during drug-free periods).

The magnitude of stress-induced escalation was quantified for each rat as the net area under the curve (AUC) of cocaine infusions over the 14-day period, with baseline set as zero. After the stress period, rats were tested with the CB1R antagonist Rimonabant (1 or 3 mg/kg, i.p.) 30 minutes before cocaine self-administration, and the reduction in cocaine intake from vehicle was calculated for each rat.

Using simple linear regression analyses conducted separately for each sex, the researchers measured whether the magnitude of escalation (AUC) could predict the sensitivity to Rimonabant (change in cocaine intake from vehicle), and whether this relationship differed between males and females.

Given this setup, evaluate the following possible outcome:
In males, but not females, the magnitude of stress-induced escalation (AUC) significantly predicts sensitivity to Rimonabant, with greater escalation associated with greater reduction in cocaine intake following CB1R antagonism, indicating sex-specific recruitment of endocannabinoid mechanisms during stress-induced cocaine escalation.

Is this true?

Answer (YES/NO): NO